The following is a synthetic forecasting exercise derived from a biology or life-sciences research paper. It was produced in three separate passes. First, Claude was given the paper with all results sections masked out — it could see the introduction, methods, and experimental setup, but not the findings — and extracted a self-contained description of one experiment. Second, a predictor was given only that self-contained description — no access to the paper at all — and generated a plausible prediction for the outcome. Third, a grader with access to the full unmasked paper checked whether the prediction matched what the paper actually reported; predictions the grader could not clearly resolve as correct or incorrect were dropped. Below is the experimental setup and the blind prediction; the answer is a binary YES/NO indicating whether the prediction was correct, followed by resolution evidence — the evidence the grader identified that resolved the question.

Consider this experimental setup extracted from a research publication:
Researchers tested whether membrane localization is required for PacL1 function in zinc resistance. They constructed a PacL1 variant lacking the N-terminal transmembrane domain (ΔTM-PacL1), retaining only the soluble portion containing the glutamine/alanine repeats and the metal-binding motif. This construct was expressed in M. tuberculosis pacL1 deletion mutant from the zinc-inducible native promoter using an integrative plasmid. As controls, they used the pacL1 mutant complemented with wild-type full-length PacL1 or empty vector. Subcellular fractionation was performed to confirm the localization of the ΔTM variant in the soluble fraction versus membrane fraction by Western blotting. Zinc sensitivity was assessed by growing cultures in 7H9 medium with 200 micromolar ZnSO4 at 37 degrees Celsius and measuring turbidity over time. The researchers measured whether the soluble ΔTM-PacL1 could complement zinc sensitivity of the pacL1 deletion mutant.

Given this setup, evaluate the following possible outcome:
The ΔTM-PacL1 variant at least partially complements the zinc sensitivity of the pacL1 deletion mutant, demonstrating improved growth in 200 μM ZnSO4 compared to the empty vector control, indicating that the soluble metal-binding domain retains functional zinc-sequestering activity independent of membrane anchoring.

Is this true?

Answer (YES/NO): NO